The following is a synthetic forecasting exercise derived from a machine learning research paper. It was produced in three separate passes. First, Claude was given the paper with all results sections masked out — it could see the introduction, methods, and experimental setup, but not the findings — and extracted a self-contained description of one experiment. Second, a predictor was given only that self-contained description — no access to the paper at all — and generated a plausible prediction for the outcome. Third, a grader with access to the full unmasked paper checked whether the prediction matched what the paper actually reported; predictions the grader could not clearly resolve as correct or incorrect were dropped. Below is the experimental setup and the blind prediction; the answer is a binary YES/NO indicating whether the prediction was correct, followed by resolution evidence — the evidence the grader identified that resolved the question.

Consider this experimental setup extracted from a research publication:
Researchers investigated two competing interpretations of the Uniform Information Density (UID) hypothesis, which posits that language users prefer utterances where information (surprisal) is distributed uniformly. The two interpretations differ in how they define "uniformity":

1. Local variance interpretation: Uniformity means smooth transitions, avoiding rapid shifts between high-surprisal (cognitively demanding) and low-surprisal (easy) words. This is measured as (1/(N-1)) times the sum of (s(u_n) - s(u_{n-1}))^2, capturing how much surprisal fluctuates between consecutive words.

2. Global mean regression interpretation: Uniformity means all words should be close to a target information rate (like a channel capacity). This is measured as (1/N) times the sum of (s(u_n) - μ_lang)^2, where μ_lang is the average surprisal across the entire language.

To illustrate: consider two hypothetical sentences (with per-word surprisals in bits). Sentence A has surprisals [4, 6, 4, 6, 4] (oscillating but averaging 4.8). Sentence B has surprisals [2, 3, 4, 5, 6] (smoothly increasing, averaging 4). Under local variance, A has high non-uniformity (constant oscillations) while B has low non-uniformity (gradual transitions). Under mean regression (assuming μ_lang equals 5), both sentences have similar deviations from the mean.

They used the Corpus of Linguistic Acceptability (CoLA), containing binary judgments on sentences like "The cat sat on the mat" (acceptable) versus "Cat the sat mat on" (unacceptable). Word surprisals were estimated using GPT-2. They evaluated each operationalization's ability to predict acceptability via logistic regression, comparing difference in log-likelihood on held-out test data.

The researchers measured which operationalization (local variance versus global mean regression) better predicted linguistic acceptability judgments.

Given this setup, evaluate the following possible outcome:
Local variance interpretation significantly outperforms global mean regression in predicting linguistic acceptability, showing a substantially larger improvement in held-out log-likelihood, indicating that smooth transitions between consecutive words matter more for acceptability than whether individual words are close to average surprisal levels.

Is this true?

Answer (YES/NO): NO